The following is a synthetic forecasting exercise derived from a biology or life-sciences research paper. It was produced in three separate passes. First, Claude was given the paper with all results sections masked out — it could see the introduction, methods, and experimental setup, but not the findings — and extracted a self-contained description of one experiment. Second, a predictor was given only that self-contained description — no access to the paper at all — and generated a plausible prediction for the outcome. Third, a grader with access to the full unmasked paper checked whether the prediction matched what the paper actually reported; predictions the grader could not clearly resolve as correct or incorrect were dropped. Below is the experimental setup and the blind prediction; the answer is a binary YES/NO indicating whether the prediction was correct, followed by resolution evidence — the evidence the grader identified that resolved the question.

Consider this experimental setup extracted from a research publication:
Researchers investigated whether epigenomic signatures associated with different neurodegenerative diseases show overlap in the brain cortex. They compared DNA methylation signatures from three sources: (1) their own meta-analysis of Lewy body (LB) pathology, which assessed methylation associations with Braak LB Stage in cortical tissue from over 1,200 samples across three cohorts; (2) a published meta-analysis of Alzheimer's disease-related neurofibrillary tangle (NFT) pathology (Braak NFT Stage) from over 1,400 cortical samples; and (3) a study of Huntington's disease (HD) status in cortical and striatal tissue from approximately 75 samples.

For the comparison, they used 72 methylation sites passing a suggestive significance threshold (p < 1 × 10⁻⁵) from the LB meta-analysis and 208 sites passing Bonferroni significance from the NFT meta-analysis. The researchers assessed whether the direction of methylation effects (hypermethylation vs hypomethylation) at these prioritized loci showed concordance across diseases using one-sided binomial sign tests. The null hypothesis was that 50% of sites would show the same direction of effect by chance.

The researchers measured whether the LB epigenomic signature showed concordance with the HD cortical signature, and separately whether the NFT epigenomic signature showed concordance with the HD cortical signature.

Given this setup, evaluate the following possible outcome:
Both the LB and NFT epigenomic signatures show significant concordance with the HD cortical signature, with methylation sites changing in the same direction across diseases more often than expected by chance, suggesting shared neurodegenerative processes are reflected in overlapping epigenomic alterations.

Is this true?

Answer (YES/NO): NO